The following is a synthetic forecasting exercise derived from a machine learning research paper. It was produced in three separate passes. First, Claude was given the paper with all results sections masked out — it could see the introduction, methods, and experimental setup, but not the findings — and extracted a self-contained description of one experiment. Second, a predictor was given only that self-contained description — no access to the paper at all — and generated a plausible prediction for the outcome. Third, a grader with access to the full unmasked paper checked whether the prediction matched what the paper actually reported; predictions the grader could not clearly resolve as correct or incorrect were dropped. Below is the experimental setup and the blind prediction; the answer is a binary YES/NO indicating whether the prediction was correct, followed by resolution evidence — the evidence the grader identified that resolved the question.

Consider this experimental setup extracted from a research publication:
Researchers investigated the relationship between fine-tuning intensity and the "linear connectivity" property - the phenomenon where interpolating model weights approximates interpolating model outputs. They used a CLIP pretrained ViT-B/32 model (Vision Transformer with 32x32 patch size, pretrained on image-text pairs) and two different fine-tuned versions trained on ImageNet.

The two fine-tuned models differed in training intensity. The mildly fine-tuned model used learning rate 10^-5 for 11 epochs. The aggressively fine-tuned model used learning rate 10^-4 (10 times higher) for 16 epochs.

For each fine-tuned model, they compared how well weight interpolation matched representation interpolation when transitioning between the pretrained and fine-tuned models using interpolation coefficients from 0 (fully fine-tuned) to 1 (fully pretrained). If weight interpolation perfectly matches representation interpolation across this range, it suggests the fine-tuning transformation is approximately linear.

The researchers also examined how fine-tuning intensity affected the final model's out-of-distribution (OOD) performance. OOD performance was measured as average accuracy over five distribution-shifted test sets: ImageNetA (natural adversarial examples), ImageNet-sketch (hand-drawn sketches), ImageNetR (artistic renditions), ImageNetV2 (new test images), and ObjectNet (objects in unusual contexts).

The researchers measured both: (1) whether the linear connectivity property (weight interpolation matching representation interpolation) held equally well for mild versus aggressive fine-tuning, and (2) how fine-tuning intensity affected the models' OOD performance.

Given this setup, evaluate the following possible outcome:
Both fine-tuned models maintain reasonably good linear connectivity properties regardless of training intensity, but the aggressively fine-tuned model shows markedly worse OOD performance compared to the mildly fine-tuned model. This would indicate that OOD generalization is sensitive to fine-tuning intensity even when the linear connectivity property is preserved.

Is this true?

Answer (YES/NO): NO